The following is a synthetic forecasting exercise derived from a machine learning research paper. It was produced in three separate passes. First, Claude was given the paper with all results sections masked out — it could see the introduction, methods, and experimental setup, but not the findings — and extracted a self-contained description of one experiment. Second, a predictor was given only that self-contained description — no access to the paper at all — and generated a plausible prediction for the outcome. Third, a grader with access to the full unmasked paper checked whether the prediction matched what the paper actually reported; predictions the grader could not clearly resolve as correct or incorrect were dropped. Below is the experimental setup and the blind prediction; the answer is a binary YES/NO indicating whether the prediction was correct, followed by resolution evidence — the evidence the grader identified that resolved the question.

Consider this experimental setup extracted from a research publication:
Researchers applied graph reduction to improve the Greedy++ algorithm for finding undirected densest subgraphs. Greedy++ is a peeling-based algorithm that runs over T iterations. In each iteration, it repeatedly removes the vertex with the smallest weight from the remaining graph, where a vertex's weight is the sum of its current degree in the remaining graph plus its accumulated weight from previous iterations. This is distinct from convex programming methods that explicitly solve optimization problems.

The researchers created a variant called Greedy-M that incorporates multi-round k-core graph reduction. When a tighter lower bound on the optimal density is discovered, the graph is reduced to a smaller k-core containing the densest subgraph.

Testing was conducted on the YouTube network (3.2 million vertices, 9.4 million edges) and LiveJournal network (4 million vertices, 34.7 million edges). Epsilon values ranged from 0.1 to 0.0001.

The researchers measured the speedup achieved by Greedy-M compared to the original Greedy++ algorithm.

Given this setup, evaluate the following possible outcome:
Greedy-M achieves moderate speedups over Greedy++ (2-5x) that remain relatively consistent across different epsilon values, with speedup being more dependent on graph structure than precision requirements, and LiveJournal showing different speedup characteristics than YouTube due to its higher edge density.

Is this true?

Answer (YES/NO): NO